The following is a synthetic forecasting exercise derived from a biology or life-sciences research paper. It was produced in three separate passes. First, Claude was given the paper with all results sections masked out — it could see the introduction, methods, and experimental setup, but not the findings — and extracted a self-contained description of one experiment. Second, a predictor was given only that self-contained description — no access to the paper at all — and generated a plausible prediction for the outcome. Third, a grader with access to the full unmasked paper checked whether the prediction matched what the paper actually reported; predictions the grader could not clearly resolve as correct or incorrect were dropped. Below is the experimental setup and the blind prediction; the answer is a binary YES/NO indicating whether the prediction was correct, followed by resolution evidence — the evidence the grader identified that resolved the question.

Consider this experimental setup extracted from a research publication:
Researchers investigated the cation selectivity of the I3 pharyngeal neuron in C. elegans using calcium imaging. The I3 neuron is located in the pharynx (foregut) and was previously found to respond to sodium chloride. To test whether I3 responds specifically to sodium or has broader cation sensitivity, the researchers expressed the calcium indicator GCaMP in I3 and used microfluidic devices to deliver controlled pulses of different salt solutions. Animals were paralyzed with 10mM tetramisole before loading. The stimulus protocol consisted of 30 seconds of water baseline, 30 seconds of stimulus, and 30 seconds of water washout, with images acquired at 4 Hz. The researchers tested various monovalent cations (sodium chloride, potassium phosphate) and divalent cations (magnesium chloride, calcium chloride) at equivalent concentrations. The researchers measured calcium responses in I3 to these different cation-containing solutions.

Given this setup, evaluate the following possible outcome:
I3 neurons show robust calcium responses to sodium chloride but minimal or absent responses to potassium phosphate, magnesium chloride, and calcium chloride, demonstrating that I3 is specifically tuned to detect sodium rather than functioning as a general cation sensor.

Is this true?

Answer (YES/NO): NO